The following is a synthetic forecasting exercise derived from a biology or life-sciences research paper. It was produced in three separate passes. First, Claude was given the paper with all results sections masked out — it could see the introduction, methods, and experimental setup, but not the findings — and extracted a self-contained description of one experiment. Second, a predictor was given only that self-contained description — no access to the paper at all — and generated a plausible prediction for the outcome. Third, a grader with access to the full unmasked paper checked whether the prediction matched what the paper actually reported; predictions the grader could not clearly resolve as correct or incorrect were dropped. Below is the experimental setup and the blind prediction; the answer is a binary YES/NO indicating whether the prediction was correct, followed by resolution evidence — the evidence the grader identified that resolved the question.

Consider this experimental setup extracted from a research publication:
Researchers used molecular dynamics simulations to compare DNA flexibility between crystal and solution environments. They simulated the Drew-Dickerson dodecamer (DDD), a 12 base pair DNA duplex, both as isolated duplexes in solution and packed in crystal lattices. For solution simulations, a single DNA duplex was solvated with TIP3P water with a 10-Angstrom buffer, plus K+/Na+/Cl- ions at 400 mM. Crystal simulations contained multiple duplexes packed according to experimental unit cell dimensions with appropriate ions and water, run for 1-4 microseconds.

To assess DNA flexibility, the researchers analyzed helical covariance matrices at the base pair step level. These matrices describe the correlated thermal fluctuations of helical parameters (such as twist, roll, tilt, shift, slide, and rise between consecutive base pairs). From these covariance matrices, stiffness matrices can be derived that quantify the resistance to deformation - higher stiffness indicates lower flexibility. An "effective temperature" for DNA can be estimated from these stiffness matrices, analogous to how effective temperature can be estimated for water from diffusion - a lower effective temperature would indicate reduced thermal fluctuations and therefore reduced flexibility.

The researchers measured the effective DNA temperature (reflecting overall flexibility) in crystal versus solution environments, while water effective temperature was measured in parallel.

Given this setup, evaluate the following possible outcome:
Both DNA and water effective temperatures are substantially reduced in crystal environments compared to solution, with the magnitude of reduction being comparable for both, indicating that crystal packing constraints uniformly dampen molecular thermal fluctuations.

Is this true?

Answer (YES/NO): NO